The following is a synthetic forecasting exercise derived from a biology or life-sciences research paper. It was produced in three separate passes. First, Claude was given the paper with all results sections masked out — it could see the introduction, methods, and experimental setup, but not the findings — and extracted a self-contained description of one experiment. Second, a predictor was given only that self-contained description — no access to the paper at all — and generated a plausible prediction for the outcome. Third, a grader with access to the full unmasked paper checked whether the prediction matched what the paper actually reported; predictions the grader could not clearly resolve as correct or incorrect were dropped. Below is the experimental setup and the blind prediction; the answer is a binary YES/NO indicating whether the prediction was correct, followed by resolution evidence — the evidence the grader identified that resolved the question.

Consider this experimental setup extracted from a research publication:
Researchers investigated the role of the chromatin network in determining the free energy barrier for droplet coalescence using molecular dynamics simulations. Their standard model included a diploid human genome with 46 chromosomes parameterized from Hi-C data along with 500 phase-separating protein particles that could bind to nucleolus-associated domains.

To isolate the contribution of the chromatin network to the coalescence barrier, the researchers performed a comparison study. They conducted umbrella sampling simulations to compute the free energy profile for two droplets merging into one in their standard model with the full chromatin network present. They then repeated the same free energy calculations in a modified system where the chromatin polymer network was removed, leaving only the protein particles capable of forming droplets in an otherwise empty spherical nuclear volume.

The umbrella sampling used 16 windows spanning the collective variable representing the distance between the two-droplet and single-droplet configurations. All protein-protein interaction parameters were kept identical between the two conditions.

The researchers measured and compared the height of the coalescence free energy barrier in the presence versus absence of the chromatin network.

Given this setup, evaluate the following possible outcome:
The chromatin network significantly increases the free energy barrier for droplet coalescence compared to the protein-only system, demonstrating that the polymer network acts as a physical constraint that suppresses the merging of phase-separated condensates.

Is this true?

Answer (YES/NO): YES